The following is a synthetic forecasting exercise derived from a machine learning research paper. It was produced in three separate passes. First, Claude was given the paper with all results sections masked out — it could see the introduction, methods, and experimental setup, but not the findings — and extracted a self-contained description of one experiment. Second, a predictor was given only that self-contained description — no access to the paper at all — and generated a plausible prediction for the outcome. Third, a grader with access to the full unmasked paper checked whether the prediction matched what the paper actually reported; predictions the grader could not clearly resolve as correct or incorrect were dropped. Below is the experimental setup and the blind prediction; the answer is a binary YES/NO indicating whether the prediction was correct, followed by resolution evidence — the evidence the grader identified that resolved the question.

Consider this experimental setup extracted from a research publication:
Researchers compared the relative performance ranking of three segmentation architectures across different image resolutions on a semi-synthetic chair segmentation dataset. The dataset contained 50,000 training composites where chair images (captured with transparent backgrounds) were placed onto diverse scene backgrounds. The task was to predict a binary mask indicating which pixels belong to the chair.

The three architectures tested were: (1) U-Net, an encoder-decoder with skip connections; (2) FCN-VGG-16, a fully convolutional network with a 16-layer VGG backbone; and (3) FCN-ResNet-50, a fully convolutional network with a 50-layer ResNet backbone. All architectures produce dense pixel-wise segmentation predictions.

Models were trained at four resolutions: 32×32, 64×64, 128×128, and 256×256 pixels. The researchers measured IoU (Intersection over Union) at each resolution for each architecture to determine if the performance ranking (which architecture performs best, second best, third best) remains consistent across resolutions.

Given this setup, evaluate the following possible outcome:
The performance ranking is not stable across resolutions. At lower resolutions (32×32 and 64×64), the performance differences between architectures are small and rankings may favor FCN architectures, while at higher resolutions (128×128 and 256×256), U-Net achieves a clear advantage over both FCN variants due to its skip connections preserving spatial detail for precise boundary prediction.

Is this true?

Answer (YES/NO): NO